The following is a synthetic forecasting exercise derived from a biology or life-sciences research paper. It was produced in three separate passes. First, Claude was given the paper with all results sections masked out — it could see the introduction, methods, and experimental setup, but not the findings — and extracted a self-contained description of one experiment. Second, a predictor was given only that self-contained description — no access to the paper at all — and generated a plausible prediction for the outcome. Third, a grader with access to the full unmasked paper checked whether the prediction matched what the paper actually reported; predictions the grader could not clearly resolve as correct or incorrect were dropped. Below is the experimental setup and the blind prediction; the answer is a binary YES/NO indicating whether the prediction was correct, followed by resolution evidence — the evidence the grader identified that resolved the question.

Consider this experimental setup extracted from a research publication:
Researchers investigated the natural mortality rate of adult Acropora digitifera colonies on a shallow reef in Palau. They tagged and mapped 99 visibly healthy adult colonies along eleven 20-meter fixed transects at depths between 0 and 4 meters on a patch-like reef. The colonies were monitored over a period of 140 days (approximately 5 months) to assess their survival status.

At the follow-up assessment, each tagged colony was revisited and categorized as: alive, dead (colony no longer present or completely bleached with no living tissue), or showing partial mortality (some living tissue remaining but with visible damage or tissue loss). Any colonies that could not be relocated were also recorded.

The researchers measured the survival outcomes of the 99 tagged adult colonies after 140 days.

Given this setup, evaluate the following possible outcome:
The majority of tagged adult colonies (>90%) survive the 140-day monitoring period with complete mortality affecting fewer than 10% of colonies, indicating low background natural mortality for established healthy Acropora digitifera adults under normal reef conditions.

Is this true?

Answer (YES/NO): YES